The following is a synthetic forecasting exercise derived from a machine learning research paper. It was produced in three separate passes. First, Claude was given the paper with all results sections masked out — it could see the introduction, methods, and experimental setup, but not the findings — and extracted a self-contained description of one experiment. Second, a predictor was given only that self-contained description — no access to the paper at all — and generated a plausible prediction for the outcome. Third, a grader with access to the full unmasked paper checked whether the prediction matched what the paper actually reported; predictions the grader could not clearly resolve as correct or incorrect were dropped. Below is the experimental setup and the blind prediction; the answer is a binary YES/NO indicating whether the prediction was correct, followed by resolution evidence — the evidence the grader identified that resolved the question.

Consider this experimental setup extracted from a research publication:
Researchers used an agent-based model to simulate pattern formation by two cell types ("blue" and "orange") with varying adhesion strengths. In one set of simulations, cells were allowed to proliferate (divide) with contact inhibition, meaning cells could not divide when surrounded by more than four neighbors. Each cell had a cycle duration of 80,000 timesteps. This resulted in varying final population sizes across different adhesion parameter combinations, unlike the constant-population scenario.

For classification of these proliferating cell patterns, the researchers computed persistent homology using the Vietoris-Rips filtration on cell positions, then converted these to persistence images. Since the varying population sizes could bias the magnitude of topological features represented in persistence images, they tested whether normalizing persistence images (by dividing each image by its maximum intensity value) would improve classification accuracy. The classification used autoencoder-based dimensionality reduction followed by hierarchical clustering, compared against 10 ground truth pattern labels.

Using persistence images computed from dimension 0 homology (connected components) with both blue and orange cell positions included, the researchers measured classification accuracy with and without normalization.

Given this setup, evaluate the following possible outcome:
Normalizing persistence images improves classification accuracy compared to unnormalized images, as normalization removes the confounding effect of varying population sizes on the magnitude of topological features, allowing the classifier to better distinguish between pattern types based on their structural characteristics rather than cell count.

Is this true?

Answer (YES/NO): YES